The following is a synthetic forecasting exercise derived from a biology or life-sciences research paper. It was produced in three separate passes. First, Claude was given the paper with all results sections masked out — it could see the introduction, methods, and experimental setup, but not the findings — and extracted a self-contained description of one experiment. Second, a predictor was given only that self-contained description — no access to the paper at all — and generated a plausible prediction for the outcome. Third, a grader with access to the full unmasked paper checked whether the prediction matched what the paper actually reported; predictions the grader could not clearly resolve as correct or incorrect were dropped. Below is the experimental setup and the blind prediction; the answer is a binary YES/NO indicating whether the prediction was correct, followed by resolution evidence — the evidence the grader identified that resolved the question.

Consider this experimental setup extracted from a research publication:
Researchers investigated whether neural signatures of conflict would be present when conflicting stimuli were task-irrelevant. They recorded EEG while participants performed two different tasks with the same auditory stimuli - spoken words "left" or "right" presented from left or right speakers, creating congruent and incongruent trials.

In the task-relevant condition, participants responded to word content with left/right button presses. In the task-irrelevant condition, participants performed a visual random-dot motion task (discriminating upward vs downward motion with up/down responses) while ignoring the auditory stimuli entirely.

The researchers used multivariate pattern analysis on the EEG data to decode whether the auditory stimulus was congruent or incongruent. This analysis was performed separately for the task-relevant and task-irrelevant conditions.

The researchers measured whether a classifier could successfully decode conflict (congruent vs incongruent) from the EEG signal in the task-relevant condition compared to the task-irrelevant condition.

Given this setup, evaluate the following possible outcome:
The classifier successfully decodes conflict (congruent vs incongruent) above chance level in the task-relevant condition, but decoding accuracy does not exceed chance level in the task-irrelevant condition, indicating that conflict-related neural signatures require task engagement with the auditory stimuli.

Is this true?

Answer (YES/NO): YES